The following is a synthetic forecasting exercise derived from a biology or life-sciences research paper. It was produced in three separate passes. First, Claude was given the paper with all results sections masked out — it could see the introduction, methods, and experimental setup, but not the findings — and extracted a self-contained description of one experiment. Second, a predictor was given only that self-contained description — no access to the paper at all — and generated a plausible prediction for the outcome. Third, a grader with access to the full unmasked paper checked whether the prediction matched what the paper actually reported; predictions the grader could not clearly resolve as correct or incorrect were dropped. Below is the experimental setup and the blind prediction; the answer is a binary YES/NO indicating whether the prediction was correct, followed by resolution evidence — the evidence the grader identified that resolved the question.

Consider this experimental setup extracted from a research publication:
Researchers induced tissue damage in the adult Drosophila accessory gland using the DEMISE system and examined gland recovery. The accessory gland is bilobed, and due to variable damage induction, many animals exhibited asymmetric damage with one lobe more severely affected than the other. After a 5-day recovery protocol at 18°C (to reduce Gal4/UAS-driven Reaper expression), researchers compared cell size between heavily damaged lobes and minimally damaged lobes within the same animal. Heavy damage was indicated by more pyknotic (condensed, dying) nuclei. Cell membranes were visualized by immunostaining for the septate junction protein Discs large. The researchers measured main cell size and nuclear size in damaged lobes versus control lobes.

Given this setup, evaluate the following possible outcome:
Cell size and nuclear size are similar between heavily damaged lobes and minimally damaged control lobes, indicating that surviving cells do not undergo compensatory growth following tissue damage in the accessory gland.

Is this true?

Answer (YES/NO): NO